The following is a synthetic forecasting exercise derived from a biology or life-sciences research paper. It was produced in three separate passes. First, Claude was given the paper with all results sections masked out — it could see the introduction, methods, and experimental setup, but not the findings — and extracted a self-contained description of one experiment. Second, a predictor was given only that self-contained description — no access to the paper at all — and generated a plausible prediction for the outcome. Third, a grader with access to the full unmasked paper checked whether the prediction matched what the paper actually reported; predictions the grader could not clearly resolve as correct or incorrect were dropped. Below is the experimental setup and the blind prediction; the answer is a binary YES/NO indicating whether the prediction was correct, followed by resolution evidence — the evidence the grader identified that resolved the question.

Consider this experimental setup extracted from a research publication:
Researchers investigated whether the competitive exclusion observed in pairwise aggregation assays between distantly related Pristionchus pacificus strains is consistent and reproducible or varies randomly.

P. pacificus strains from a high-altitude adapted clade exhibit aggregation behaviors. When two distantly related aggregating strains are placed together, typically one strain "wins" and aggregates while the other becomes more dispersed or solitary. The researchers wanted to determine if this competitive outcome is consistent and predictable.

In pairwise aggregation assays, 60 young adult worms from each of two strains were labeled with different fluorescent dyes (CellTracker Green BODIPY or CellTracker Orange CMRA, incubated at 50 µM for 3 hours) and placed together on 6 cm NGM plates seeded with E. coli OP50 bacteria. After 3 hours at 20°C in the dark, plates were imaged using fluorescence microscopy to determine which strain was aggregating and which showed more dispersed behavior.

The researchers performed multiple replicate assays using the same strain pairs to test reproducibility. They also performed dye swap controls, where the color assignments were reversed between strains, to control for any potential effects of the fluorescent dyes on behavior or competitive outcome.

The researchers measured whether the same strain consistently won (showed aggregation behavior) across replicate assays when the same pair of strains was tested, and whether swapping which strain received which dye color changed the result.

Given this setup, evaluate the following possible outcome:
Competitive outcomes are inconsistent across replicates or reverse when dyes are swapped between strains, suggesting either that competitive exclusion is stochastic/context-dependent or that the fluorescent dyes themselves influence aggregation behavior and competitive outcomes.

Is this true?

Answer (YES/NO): NO